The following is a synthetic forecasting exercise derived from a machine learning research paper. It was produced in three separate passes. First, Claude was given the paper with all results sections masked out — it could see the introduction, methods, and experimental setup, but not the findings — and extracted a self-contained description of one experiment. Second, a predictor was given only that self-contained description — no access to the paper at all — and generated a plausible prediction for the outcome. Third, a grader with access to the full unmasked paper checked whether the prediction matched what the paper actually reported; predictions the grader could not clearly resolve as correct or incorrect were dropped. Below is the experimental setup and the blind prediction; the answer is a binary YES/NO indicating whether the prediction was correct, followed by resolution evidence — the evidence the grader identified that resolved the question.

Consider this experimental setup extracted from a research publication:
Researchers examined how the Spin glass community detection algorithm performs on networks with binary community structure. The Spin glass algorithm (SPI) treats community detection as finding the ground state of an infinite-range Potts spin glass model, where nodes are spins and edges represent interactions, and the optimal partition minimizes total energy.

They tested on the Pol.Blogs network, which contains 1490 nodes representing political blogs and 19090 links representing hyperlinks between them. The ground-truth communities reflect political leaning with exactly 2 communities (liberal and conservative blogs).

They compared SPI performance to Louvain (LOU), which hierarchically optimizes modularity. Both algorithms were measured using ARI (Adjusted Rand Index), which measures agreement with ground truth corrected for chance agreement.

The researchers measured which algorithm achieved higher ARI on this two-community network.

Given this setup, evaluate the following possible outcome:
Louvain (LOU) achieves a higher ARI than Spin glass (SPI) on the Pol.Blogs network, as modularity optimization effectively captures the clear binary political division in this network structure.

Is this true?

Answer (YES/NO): NO